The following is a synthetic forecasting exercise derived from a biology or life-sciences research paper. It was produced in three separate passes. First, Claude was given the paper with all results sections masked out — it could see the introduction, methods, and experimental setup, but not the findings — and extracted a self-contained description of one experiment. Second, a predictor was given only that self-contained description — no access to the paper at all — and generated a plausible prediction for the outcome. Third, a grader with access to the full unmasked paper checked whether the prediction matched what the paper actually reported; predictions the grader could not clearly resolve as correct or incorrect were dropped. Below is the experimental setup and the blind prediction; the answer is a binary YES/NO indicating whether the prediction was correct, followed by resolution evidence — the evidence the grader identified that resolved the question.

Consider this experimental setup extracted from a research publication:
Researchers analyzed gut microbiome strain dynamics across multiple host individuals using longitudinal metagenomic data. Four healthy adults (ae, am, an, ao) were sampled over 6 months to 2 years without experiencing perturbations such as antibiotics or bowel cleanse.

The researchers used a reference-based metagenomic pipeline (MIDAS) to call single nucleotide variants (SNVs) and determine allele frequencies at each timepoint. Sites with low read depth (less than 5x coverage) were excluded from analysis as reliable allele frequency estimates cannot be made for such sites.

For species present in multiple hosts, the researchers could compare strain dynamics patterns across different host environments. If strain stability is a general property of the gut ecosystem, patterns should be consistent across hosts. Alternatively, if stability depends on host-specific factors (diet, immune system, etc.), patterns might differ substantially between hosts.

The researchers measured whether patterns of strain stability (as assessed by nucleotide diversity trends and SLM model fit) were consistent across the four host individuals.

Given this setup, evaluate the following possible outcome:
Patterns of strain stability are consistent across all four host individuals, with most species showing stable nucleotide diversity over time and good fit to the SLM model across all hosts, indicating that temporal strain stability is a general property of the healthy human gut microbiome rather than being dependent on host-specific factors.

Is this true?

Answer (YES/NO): YES